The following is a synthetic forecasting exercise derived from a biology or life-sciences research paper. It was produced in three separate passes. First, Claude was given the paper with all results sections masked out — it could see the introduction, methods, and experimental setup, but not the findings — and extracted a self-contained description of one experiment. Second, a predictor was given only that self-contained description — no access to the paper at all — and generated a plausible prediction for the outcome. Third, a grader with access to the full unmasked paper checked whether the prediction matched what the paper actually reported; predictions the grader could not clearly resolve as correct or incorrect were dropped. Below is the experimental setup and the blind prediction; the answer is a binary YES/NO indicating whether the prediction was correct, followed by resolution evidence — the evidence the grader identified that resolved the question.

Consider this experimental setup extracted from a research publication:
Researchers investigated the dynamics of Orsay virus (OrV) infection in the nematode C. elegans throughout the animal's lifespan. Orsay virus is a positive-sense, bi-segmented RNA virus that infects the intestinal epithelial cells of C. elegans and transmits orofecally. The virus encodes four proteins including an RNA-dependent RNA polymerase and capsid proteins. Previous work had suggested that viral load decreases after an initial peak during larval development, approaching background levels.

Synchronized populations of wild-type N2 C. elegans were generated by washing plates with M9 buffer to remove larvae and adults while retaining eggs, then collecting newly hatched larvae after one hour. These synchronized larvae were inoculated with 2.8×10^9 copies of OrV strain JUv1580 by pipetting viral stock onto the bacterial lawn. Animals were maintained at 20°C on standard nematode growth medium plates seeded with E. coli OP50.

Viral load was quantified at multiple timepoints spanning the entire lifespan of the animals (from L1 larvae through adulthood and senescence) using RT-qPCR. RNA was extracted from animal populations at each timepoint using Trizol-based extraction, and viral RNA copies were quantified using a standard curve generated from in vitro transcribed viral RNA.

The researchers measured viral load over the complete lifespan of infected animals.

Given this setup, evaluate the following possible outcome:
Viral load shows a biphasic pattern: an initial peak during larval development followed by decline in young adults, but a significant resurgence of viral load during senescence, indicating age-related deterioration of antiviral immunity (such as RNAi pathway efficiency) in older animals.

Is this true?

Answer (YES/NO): NO